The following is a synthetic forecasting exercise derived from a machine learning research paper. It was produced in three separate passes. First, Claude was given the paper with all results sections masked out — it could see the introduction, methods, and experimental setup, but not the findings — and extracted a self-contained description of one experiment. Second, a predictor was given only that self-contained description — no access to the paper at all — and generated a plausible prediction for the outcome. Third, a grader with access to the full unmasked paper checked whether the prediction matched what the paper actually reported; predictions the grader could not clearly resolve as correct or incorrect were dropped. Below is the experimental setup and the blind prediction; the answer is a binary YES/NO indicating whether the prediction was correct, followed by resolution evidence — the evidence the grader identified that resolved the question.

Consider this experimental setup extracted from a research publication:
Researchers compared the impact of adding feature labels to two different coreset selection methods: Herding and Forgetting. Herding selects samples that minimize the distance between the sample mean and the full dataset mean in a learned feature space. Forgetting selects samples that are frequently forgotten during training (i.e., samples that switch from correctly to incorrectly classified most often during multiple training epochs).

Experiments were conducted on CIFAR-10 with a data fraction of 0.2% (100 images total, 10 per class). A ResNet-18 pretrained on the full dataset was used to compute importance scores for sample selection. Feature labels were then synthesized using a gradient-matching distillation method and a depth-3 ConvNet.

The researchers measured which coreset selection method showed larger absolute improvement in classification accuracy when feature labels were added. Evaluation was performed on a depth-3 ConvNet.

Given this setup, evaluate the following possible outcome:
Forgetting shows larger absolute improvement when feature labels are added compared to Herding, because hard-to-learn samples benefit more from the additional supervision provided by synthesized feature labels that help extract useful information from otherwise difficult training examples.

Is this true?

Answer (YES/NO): YES